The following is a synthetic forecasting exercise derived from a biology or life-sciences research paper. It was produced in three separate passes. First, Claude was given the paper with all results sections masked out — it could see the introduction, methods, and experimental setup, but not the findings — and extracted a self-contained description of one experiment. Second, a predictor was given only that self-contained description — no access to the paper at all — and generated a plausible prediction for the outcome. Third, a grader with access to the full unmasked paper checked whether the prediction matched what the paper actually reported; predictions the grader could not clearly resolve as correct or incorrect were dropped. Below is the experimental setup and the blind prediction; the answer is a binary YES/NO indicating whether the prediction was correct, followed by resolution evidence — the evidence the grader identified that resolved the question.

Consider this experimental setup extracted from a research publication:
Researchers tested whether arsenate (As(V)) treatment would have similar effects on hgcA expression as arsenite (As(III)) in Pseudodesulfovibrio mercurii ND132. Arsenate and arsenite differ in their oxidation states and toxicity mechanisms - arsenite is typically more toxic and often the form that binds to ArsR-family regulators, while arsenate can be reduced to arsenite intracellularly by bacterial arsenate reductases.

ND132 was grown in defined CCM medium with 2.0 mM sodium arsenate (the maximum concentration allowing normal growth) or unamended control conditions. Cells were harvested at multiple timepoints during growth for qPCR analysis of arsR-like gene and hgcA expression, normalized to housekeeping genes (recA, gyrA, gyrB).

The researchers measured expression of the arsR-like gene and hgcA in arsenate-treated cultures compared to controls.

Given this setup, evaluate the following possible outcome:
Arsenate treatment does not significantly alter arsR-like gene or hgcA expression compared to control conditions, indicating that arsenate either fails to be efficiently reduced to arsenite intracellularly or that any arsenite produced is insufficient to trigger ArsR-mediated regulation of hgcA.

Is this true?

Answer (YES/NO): NO